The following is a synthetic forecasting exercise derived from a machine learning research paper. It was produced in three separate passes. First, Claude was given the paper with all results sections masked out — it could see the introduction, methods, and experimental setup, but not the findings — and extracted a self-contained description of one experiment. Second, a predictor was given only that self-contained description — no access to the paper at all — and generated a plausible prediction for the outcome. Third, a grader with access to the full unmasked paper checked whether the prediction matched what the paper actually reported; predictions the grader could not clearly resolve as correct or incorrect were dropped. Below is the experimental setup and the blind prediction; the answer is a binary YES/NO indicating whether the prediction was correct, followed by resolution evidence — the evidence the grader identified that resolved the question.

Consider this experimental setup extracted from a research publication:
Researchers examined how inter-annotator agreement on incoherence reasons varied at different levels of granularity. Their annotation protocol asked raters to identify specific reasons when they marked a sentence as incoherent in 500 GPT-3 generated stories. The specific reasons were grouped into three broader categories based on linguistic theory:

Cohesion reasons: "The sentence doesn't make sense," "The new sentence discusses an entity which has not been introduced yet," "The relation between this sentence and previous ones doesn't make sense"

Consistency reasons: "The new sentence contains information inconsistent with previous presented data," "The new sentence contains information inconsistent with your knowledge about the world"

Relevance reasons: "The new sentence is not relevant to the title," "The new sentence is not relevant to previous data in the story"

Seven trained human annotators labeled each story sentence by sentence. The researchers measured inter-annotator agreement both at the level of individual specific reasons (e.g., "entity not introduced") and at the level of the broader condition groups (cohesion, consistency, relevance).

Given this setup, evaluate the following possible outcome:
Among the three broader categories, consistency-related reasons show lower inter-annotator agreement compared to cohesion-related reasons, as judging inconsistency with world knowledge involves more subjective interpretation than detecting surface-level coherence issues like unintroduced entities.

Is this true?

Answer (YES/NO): YES